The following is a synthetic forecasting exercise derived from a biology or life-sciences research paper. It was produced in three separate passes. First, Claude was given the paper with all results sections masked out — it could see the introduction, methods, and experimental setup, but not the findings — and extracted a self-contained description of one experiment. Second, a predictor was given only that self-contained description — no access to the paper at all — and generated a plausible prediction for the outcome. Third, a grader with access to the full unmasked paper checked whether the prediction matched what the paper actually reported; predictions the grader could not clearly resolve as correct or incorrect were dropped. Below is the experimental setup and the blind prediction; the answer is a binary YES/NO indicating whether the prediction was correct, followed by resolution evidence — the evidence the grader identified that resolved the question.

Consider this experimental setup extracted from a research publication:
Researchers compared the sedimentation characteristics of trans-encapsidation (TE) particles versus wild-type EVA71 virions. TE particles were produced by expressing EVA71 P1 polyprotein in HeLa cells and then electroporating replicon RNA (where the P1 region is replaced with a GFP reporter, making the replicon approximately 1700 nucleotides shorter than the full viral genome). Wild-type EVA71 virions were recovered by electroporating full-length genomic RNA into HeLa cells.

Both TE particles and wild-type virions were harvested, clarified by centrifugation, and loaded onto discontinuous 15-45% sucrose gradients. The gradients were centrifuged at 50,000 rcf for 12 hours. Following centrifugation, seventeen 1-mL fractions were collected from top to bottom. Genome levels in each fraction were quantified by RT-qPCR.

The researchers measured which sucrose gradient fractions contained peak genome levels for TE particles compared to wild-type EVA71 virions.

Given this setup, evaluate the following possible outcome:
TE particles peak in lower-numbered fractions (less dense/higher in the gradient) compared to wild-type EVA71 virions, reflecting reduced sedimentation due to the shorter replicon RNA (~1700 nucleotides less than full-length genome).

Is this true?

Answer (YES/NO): YES